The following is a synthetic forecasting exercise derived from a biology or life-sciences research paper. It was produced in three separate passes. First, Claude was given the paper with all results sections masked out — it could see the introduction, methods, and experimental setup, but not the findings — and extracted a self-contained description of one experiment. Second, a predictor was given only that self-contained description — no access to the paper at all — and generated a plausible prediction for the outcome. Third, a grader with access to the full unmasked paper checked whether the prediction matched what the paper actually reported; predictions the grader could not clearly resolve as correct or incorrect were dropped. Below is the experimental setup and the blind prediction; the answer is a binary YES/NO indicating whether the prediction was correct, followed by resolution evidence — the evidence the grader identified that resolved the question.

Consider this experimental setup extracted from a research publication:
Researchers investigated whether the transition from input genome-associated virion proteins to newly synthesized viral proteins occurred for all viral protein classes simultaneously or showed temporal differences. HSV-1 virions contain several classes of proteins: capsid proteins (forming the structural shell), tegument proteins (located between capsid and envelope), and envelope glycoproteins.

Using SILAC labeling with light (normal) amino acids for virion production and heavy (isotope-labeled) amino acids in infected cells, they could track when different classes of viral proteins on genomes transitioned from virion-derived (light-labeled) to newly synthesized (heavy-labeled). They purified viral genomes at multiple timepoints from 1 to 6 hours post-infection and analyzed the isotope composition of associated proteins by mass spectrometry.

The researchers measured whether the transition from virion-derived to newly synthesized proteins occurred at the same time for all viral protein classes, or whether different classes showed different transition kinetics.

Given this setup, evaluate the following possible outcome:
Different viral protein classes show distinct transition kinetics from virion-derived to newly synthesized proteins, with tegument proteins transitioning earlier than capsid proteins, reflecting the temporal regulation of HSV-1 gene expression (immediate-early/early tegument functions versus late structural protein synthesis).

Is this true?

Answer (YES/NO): NO